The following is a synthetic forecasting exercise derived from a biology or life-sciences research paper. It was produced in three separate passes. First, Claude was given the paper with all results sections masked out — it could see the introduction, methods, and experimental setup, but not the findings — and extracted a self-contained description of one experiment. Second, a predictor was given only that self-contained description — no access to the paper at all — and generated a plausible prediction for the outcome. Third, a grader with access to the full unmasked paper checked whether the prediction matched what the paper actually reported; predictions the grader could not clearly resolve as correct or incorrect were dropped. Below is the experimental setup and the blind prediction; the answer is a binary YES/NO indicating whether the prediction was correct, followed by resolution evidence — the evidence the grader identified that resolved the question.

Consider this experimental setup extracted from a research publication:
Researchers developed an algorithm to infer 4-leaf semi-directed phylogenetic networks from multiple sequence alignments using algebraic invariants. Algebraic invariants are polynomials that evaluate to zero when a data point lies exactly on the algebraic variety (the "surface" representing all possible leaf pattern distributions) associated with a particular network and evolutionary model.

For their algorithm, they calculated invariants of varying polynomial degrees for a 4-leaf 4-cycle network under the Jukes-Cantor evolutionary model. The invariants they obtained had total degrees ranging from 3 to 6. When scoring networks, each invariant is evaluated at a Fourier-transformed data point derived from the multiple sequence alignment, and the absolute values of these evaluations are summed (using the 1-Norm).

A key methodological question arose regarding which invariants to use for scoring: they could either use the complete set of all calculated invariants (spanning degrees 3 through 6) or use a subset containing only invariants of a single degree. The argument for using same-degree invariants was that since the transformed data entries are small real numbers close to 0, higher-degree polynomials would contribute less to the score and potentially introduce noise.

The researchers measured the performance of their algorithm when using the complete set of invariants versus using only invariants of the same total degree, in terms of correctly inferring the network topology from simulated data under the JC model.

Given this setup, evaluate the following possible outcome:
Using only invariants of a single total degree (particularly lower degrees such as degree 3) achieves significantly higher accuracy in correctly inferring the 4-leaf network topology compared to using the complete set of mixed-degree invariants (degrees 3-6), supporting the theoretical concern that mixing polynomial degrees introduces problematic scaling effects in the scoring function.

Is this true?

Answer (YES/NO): NO